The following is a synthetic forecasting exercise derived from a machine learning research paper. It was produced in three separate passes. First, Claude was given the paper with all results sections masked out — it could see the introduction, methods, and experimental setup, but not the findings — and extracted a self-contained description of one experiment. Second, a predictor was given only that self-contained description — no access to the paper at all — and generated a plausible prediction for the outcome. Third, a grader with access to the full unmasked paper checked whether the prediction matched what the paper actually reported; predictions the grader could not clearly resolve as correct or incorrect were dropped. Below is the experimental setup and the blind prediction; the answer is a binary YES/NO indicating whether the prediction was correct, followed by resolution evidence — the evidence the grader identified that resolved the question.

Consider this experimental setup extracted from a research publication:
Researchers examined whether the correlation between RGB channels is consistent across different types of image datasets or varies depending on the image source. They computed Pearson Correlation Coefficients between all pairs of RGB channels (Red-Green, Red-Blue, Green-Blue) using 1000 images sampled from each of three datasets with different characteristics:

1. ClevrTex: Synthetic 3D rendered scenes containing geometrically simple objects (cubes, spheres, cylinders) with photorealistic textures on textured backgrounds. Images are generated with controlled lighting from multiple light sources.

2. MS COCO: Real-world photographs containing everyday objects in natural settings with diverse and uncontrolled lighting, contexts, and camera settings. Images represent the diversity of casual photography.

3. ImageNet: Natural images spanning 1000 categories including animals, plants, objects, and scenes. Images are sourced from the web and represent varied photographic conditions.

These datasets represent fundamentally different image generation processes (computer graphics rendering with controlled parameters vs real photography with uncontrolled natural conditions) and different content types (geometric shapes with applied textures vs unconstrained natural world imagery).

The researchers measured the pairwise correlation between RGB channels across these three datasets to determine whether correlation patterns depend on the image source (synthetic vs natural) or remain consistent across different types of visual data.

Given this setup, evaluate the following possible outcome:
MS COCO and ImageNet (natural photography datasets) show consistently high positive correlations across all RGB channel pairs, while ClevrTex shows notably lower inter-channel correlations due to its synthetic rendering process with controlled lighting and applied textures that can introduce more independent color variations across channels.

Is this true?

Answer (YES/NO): NO